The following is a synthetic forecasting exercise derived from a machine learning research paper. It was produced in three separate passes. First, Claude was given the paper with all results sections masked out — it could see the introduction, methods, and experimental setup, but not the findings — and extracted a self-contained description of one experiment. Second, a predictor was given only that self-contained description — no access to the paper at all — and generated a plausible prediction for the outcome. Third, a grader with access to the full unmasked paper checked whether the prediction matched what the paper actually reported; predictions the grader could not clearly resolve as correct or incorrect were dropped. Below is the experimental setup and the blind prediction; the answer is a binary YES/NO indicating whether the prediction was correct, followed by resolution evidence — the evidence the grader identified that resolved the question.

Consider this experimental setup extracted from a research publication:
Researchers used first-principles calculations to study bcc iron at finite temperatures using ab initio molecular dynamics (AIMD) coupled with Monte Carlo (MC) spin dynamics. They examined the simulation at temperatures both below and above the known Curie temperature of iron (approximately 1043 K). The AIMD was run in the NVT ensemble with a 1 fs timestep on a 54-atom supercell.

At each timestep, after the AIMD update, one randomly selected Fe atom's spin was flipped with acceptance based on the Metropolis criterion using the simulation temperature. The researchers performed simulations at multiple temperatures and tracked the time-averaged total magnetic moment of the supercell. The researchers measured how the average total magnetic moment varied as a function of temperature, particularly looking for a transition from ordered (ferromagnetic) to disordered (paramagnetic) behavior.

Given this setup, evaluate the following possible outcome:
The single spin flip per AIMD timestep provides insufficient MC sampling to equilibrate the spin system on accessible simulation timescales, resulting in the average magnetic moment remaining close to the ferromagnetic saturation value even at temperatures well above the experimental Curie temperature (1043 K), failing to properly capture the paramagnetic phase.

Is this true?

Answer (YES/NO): NO